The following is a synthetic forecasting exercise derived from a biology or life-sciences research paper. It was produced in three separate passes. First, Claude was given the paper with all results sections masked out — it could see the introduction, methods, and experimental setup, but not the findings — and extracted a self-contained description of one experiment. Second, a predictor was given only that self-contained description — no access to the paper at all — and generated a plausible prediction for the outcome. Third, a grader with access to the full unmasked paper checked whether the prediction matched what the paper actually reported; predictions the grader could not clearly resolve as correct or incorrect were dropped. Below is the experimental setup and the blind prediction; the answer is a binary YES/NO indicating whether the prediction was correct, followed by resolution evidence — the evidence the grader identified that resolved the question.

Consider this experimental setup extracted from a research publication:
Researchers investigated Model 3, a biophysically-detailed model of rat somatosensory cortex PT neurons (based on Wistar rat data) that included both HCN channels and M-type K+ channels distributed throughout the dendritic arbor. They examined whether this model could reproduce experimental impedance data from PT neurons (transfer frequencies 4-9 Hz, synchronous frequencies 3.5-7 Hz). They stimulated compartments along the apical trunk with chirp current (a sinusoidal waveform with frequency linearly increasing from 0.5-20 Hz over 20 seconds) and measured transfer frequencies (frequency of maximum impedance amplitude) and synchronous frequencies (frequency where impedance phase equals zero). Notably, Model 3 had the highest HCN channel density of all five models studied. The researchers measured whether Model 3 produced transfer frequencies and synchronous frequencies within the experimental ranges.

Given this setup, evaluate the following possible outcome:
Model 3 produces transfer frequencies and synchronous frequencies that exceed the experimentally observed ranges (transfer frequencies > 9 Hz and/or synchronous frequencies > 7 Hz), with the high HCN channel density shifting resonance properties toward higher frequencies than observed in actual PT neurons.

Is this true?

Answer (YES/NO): YES